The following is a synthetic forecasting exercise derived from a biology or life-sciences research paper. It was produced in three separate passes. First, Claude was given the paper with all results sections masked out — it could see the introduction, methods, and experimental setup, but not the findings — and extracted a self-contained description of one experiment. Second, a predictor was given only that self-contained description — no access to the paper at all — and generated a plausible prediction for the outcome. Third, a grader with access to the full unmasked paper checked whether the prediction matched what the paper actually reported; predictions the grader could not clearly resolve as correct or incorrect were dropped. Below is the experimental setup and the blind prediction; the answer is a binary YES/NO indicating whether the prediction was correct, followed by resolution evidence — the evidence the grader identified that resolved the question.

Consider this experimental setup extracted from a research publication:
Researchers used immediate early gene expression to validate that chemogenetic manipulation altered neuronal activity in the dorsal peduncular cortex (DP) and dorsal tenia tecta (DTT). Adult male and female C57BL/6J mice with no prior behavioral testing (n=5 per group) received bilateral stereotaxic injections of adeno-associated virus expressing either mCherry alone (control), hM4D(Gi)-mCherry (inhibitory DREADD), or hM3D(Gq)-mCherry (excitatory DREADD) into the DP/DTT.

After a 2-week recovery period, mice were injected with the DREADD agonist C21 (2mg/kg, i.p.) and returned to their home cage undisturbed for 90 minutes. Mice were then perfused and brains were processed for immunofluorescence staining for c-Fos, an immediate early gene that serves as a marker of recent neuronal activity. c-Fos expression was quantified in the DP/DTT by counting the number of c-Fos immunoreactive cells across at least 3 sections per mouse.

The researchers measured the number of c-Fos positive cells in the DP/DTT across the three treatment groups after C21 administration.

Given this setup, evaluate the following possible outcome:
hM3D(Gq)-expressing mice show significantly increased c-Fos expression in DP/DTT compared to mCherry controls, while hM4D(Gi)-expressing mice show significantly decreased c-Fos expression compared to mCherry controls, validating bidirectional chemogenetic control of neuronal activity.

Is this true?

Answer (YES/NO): YES